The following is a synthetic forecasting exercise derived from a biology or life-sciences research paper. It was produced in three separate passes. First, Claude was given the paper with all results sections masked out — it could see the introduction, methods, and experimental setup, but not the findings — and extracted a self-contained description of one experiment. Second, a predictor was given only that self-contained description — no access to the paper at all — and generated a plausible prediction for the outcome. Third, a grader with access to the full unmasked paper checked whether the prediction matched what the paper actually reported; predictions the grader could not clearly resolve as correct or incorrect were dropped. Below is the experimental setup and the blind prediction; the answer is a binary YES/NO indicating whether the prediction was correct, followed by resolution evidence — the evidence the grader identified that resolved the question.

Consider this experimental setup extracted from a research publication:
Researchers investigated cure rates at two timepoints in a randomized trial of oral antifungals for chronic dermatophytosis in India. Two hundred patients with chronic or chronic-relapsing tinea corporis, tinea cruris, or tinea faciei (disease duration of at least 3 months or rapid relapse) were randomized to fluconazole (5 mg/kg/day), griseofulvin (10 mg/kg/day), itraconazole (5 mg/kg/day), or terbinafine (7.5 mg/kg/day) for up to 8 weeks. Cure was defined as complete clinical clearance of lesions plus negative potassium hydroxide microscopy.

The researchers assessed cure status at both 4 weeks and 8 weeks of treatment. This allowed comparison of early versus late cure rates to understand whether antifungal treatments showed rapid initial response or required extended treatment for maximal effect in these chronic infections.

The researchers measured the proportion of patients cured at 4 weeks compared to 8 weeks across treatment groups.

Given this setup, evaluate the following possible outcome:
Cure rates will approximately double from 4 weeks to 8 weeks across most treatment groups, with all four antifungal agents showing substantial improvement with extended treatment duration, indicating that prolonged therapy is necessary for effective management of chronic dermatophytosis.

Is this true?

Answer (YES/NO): NO